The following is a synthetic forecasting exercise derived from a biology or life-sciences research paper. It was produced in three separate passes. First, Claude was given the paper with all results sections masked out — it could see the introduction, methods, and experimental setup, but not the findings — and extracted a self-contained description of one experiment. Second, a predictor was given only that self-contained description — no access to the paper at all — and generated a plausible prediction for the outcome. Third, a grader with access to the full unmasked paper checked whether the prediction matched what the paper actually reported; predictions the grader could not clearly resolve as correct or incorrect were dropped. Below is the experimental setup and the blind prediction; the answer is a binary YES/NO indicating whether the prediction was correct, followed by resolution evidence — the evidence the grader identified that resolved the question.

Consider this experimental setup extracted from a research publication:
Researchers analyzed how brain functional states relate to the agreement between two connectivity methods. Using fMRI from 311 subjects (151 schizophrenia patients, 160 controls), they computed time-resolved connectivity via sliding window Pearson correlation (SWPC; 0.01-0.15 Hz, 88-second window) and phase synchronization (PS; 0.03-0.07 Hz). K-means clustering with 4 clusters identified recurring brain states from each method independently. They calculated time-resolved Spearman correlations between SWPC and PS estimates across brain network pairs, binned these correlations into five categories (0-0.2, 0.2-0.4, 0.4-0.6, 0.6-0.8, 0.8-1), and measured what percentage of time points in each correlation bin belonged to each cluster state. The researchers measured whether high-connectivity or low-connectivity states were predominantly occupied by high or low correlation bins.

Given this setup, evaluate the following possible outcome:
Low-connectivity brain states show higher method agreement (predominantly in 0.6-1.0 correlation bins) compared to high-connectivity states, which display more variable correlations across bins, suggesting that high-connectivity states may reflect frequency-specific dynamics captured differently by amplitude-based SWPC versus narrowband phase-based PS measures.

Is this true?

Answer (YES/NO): NO